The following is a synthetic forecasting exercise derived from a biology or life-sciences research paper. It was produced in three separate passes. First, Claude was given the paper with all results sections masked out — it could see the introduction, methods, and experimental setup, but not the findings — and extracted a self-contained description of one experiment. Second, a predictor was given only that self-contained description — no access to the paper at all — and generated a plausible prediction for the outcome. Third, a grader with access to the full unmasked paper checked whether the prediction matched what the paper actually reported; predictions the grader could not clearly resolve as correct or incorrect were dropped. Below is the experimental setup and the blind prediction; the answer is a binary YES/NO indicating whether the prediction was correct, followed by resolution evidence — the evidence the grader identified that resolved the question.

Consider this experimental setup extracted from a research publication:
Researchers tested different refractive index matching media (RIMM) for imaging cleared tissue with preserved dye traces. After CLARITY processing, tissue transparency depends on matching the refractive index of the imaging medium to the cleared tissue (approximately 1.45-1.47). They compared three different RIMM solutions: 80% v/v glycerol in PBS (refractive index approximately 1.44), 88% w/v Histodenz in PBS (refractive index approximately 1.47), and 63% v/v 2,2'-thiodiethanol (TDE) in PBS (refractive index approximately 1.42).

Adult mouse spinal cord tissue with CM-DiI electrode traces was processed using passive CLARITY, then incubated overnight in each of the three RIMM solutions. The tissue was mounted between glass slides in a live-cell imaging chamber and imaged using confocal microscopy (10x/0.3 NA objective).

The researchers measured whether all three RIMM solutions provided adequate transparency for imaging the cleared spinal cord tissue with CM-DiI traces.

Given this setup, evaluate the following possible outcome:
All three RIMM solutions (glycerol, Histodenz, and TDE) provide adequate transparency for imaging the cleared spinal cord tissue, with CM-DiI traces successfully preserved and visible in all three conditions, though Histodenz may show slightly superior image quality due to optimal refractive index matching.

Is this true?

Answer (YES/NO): NO